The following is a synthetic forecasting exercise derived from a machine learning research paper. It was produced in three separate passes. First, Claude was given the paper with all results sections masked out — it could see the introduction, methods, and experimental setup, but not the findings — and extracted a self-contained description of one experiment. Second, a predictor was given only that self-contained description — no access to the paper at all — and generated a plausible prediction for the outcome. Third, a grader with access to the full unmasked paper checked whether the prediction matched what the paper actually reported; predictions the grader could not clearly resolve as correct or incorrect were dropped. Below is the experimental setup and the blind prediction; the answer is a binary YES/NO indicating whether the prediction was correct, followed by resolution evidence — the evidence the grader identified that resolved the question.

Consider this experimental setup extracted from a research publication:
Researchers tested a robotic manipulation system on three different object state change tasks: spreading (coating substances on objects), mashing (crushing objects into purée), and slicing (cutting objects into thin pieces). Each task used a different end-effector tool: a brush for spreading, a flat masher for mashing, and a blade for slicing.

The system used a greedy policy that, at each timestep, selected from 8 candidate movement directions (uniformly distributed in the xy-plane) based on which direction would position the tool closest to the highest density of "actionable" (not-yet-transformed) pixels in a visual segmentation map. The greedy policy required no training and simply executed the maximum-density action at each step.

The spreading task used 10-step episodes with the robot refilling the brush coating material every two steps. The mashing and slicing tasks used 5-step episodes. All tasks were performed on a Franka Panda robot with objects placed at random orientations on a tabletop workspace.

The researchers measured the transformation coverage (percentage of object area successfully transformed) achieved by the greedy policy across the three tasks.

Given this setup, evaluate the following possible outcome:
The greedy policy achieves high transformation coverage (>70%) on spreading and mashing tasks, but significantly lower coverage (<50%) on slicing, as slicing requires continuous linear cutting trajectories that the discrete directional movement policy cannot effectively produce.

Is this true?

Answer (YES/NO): NO